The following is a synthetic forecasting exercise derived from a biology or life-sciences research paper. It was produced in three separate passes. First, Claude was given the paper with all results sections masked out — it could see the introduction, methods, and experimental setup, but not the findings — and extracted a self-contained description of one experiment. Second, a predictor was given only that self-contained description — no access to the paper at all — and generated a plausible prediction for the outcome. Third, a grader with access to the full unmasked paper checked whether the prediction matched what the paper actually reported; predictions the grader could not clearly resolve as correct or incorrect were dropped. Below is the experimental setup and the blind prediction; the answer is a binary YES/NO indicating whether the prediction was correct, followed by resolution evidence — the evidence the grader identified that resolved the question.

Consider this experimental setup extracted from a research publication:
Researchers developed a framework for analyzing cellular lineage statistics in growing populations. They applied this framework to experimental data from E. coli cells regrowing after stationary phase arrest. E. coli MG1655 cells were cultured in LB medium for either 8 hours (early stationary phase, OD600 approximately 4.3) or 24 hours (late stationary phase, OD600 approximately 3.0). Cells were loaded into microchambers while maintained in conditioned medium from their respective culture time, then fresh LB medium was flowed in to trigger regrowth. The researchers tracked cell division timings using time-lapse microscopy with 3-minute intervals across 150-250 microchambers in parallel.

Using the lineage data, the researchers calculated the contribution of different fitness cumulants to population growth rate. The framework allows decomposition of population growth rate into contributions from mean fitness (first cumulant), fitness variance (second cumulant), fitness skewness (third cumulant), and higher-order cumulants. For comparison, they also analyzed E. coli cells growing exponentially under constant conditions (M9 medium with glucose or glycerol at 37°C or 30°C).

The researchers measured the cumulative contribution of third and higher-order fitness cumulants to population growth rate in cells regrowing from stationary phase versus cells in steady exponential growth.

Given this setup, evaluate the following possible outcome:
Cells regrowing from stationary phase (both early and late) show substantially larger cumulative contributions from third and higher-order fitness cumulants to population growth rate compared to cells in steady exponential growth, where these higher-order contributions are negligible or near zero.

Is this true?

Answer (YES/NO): NO